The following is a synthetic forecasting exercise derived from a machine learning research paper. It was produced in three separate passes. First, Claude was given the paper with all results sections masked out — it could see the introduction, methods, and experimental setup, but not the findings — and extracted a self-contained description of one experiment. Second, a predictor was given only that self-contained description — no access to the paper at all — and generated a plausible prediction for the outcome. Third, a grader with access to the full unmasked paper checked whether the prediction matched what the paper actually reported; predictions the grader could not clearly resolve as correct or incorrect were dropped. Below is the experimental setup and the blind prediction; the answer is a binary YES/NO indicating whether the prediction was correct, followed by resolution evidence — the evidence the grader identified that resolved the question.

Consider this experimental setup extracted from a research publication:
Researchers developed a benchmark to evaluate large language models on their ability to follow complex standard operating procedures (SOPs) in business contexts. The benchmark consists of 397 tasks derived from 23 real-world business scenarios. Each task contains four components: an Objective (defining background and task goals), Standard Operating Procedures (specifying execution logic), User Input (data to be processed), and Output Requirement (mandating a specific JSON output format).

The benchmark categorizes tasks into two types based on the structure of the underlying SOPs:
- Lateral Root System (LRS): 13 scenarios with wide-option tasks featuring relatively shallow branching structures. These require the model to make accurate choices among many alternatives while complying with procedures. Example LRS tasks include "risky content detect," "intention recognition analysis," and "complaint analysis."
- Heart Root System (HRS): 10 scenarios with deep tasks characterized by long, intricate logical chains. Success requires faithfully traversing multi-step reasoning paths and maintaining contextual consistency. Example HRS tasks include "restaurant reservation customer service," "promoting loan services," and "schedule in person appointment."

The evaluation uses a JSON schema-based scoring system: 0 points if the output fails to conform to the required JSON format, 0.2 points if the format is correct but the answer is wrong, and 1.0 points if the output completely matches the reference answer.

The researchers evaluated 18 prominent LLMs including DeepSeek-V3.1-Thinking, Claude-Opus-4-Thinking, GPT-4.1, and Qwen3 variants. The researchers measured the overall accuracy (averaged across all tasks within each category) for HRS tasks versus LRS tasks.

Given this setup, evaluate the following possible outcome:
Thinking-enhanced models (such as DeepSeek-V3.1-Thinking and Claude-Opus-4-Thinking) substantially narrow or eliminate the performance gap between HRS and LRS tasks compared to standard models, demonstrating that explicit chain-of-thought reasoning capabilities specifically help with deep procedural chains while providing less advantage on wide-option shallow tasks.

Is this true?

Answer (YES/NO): NO